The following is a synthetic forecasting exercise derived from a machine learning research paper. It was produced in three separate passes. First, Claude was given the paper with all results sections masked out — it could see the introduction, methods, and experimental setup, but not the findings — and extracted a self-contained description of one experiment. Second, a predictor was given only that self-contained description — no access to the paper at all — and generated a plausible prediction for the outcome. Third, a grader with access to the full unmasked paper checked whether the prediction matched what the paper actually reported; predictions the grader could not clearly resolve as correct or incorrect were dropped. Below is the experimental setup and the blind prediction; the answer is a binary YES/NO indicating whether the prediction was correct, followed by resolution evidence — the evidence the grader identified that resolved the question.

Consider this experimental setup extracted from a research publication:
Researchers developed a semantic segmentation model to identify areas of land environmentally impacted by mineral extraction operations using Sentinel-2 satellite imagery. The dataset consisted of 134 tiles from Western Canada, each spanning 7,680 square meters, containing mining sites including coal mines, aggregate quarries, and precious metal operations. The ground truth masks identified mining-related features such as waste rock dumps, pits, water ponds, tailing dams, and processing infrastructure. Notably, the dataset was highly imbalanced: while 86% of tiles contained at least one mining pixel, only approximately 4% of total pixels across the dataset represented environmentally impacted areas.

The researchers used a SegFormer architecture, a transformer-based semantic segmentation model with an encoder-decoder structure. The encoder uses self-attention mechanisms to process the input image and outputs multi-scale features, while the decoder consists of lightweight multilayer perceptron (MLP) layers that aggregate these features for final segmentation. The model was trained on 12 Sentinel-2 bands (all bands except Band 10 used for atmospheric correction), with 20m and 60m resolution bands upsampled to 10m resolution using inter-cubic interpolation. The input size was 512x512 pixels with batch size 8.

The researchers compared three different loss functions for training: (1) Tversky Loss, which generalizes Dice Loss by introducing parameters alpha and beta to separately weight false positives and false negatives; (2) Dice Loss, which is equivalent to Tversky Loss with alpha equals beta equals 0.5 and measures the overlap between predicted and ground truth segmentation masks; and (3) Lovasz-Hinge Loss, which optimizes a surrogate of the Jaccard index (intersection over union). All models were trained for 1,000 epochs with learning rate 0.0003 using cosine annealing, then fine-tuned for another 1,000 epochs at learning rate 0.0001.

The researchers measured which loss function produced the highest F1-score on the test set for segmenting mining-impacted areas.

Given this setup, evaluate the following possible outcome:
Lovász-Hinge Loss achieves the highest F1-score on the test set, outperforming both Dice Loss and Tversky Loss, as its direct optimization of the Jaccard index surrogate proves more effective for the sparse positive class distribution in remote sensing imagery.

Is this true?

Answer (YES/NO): NO